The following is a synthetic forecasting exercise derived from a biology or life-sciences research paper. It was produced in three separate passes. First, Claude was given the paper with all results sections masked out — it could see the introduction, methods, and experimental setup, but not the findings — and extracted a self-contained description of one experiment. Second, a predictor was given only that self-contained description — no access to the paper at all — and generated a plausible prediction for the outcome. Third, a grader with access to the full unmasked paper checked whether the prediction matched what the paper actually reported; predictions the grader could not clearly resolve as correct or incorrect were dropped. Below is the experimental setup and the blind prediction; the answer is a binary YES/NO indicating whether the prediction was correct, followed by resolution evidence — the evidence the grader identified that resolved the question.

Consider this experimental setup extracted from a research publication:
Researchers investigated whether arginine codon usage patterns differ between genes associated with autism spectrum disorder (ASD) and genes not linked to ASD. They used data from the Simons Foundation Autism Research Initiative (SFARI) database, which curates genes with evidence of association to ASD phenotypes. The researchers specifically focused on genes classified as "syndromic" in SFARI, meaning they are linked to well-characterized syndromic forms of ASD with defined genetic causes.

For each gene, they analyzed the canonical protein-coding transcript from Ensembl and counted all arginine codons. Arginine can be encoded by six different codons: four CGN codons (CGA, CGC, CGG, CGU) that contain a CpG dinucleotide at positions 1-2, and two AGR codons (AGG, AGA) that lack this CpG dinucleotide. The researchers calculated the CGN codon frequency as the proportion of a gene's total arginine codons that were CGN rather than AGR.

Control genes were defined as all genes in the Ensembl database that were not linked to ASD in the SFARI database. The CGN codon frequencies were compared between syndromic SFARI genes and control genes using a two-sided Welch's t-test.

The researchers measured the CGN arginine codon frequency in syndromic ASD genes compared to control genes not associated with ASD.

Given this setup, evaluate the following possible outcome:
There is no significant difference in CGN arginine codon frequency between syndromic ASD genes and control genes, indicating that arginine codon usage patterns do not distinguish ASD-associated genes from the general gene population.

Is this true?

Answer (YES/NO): NO